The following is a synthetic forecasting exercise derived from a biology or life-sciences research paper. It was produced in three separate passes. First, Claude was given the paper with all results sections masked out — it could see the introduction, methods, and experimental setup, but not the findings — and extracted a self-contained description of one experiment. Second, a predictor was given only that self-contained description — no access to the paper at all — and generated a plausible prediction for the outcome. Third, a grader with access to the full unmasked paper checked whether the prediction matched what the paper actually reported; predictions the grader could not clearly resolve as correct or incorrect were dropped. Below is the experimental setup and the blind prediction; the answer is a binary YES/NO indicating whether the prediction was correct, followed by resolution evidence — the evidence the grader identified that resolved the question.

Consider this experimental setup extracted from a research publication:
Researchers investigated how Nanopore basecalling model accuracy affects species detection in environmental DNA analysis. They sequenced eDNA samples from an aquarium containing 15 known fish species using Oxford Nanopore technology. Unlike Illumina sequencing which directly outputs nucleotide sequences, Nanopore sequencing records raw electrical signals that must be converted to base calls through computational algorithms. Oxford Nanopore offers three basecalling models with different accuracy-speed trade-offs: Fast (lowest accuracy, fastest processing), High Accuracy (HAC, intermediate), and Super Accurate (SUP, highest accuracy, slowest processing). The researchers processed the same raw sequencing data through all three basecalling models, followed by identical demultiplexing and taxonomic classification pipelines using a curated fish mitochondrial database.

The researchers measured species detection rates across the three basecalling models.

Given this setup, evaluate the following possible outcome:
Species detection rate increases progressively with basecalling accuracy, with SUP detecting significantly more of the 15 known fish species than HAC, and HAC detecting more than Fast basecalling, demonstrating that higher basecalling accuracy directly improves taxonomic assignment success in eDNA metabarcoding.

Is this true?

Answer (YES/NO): NO